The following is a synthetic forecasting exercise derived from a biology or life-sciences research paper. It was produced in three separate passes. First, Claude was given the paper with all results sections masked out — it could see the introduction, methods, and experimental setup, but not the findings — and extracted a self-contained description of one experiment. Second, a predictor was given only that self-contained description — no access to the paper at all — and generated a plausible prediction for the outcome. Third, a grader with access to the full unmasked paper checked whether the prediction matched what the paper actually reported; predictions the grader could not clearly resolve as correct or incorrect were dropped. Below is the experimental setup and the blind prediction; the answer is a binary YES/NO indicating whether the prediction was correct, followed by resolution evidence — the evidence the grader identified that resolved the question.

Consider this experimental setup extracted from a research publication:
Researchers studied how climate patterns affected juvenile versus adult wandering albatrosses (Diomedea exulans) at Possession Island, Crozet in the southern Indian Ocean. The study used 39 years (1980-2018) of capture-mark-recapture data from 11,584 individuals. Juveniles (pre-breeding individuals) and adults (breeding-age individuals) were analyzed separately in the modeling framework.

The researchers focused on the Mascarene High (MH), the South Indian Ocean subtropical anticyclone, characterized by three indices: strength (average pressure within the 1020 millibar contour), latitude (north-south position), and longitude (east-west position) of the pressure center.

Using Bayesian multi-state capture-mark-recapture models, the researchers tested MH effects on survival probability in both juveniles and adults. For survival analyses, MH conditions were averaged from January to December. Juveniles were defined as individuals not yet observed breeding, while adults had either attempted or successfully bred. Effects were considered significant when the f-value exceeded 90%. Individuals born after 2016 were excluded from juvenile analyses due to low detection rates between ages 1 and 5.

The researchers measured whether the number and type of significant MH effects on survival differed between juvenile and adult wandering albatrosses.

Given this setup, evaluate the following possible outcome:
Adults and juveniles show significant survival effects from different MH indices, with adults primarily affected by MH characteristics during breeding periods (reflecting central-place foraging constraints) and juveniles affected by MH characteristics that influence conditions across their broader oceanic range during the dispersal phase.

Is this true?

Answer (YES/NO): NO